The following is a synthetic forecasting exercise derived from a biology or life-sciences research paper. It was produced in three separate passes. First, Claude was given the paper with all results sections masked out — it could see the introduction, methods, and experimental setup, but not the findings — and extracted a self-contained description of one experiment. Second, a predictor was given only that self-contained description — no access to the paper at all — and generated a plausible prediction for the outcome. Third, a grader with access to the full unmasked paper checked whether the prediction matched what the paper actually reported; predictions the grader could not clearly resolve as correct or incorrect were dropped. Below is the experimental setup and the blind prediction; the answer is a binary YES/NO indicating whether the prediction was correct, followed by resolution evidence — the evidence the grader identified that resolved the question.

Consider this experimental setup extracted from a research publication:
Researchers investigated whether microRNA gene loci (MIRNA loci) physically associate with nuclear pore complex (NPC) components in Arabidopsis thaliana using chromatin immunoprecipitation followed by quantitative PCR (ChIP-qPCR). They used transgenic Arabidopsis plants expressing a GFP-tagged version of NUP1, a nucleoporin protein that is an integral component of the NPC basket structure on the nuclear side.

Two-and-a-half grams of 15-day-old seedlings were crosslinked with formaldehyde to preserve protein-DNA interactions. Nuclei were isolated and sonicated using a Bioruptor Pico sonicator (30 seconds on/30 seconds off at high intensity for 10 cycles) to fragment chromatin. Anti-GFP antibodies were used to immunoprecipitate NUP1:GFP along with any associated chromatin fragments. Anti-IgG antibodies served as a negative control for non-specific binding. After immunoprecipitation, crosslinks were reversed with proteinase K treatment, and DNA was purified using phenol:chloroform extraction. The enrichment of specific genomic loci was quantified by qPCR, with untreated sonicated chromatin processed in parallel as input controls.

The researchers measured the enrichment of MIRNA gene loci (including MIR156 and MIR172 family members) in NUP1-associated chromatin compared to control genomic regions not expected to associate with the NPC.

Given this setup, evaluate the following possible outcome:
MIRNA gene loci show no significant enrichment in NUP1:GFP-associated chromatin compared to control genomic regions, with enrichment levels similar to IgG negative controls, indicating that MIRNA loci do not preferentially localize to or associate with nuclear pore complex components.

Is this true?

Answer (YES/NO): NO